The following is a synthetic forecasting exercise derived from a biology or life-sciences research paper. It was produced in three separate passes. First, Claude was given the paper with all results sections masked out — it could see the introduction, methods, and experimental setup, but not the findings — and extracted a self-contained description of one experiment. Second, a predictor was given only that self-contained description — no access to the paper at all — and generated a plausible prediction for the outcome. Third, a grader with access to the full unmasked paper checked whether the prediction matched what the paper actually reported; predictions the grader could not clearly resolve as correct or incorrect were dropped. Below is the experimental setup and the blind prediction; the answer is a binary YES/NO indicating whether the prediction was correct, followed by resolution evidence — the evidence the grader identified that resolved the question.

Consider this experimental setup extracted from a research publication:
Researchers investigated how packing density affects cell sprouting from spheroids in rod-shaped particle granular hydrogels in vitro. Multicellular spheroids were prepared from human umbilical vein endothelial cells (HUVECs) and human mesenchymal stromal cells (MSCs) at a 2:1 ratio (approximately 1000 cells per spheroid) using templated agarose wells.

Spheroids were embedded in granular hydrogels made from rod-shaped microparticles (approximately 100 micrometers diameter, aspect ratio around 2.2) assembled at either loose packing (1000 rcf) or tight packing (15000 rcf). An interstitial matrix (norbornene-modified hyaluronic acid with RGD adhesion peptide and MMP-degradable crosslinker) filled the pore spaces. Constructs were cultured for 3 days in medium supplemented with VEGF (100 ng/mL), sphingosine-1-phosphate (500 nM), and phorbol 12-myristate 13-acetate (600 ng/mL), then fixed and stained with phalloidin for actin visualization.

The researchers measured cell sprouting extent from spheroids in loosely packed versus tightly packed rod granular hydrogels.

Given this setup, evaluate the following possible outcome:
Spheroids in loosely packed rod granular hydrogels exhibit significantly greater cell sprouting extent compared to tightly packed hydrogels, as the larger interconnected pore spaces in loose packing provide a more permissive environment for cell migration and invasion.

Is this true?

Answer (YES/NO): YES